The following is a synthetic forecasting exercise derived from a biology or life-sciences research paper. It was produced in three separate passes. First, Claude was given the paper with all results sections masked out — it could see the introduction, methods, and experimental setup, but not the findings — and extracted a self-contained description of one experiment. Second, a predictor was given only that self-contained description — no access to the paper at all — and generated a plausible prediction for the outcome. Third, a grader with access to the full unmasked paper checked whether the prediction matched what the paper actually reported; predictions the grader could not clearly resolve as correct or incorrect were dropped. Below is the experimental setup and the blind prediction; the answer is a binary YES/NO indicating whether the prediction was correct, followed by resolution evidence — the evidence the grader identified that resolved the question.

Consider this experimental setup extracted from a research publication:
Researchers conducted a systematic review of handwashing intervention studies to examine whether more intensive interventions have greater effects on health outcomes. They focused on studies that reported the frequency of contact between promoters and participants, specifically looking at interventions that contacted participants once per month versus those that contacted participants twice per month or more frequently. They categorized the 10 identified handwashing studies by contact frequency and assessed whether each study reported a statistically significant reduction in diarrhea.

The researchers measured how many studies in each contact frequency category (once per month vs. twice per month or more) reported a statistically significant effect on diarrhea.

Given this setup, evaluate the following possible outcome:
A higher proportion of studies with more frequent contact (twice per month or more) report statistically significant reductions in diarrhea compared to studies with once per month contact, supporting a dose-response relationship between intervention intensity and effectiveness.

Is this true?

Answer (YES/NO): YES